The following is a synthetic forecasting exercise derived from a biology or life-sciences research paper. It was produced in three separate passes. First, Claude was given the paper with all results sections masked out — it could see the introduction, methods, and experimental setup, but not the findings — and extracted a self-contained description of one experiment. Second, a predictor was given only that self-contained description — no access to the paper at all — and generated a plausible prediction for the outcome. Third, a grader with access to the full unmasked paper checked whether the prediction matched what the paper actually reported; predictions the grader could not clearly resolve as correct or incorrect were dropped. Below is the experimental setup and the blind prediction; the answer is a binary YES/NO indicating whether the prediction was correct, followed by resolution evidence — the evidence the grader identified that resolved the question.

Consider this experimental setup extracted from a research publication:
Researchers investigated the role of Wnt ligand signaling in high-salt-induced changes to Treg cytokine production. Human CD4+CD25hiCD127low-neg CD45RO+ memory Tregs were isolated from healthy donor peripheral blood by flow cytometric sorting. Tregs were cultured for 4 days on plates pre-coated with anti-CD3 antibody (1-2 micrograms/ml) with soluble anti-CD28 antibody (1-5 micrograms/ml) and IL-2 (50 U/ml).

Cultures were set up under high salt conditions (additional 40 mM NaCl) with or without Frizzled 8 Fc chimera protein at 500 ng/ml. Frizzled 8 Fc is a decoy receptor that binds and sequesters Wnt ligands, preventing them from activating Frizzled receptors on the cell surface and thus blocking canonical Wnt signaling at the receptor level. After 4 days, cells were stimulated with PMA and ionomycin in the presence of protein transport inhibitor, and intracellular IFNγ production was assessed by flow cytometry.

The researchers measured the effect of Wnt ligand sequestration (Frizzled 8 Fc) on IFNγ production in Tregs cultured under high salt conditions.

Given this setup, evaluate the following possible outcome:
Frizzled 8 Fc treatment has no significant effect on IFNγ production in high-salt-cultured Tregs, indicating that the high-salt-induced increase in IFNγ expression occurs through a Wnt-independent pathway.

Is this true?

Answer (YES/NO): YES